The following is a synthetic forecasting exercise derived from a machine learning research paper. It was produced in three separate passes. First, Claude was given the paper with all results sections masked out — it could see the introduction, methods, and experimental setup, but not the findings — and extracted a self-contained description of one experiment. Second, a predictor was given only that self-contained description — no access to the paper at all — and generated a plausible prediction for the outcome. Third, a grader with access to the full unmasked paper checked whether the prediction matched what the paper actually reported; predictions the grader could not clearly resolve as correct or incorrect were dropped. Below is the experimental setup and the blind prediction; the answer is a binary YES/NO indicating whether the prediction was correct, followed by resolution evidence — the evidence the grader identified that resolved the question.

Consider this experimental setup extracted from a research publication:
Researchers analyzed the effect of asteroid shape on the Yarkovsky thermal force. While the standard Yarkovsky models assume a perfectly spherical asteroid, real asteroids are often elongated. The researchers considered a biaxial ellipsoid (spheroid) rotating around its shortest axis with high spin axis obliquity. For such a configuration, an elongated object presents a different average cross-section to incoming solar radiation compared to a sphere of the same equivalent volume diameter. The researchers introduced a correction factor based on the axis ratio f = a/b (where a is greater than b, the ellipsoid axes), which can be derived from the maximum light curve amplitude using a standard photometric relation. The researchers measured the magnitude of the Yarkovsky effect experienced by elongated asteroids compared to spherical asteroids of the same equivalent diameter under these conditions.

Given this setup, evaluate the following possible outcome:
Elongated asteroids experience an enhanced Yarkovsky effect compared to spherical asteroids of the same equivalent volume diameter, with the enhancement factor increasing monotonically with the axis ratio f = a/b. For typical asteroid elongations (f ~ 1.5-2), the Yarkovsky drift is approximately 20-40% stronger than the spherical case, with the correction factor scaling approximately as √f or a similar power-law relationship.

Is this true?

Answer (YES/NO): NO